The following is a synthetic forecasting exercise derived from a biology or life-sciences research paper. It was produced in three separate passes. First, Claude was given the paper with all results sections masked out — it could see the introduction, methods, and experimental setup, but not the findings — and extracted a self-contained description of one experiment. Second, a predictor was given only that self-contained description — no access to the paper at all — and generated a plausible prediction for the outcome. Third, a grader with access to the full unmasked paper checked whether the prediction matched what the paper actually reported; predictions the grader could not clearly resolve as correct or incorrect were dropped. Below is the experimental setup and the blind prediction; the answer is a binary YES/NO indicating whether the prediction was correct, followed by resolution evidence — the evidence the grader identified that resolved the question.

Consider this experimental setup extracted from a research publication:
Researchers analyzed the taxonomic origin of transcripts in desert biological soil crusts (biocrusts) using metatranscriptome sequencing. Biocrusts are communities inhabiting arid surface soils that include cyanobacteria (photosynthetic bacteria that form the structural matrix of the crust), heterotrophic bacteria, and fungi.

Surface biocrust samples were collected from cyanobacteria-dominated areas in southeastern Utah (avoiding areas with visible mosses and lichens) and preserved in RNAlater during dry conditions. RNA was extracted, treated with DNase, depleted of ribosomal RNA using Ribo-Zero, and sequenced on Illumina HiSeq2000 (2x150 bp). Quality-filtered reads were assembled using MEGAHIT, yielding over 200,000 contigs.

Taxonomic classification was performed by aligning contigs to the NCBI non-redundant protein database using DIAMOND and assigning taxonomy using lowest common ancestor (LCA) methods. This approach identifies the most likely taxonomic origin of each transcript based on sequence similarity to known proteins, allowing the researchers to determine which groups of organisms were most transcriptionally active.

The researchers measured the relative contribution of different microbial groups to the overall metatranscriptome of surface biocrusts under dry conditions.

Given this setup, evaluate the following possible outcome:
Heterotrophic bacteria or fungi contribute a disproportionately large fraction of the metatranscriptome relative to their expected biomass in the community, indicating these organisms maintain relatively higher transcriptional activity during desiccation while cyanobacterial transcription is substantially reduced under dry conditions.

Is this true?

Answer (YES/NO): NO